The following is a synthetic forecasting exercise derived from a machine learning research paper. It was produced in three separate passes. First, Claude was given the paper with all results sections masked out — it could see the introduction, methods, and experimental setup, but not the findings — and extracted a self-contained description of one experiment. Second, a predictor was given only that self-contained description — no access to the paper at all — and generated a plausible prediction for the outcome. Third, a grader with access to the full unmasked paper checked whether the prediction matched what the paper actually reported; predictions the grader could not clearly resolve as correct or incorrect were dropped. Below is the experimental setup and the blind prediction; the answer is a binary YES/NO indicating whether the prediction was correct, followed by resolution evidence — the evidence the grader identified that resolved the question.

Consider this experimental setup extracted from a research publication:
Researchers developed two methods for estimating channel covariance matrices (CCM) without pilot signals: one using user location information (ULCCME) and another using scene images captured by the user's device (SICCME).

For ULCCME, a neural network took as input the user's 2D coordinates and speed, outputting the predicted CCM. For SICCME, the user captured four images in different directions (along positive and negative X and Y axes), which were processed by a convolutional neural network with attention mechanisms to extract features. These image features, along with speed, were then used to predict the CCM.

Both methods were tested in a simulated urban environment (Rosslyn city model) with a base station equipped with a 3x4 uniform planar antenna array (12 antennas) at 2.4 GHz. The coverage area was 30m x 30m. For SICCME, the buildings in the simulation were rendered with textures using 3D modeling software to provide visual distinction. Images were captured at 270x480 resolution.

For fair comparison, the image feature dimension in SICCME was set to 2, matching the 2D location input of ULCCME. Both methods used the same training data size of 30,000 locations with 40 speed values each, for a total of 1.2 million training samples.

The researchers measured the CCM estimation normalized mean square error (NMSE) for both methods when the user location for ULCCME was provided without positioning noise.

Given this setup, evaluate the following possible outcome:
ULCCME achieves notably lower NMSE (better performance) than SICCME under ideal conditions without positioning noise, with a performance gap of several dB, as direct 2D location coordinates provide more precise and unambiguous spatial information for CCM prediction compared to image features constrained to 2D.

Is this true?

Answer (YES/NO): NO